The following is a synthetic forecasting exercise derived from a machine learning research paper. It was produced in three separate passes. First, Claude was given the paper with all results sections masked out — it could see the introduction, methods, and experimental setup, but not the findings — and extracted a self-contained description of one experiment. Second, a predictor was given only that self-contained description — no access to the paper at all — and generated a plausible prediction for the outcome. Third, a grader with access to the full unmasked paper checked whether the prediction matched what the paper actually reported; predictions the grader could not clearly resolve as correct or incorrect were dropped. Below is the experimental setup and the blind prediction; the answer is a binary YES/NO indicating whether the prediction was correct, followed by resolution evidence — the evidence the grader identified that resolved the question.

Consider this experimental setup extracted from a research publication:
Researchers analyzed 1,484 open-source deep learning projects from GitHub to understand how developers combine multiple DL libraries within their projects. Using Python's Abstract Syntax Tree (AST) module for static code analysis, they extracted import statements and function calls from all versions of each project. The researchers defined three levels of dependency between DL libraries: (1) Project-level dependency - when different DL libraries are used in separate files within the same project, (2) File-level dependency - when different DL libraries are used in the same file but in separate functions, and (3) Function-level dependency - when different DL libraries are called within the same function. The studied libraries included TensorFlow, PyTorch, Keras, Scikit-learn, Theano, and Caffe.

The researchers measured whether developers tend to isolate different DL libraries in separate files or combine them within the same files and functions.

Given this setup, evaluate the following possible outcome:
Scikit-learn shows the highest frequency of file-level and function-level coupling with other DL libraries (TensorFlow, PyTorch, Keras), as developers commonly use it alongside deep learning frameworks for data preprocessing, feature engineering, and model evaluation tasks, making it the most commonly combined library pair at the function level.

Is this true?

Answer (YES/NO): NO